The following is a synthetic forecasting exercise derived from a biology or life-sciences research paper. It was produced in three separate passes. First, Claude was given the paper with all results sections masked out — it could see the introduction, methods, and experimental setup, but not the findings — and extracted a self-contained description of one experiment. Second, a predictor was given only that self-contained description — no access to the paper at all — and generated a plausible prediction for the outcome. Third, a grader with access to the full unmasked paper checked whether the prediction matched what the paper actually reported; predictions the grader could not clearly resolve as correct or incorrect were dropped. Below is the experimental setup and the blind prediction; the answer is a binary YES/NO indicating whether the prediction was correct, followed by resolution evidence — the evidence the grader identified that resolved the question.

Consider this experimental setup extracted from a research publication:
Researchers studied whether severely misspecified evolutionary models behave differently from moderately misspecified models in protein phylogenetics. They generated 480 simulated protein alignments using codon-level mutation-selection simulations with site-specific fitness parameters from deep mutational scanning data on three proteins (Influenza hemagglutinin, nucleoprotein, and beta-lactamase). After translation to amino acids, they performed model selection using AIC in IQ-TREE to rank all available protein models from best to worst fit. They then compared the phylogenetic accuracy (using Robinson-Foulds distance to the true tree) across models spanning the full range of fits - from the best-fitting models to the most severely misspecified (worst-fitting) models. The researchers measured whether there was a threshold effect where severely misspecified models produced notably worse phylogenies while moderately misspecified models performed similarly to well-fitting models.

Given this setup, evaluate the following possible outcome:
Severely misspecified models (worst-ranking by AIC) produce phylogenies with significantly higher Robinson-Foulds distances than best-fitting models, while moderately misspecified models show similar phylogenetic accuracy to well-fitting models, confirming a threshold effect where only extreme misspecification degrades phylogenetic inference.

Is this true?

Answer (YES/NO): NO